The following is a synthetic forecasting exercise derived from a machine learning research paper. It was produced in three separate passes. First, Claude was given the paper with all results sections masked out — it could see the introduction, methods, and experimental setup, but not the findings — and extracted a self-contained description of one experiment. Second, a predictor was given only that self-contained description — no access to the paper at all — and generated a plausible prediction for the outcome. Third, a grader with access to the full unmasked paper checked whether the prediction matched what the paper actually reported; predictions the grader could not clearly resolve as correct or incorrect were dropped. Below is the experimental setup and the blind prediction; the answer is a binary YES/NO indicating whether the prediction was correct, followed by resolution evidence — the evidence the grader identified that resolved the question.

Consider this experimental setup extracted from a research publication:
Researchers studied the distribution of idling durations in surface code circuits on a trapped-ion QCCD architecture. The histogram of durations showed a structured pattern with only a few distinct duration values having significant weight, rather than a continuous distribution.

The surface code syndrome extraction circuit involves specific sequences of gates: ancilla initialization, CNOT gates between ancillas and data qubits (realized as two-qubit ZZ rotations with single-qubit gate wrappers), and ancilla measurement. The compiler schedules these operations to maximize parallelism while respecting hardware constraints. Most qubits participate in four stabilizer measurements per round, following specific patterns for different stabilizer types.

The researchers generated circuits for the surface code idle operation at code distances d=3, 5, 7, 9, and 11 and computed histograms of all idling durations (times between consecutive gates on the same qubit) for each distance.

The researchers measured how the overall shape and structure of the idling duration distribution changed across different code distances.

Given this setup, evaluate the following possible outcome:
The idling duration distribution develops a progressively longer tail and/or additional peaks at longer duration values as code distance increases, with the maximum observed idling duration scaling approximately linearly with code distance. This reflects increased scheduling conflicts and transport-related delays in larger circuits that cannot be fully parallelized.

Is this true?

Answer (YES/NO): NO